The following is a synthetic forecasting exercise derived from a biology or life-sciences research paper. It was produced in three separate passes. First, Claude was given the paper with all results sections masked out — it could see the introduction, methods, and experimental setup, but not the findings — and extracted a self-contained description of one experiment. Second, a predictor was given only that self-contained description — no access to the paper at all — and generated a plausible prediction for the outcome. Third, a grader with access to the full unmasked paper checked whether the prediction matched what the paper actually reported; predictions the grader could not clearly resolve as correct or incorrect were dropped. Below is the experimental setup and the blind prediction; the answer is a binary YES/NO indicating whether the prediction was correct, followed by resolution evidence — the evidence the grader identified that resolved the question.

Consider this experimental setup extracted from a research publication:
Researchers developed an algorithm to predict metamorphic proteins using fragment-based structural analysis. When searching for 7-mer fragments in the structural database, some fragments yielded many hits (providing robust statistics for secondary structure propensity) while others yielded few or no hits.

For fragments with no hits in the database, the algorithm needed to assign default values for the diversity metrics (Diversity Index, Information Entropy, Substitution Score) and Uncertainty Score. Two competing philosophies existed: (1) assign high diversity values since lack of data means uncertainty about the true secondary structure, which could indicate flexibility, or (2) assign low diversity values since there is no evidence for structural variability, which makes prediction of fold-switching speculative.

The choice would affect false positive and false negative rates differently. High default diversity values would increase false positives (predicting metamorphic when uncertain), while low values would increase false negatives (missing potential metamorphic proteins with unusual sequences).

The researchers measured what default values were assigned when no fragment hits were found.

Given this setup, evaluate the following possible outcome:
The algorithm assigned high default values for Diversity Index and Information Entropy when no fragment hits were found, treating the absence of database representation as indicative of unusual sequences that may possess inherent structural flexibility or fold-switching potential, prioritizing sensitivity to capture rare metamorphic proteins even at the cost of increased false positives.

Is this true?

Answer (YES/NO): NO